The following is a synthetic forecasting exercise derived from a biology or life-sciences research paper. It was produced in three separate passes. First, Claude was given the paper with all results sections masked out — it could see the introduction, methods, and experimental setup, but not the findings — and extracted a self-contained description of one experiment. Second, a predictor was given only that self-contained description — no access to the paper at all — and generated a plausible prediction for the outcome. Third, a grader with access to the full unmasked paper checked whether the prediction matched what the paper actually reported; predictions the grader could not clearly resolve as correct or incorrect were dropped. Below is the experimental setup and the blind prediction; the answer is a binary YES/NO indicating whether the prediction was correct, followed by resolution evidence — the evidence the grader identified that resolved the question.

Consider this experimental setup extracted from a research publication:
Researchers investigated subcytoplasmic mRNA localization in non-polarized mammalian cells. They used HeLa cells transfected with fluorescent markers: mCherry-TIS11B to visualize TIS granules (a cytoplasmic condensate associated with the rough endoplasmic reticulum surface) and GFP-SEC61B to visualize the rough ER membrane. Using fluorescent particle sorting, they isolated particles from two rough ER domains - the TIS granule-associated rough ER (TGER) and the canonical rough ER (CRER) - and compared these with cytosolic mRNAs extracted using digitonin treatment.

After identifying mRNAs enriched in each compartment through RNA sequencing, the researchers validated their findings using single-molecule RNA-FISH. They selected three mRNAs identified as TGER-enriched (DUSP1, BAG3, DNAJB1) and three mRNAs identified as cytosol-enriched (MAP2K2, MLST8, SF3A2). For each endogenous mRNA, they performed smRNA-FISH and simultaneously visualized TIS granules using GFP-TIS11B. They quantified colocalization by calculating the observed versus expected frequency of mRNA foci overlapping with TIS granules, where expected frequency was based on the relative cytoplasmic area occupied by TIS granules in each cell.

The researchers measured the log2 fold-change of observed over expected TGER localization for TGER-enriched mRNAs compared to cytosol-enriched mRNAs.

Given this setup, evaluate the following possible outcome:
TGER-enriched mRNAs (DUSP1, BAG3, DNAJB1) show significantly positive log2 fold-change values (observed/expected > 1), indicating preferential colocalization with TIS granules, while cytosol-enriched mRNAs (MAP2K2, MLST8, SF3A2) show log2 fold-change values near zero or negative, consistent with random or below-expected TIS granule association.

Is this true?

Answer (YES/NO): YES